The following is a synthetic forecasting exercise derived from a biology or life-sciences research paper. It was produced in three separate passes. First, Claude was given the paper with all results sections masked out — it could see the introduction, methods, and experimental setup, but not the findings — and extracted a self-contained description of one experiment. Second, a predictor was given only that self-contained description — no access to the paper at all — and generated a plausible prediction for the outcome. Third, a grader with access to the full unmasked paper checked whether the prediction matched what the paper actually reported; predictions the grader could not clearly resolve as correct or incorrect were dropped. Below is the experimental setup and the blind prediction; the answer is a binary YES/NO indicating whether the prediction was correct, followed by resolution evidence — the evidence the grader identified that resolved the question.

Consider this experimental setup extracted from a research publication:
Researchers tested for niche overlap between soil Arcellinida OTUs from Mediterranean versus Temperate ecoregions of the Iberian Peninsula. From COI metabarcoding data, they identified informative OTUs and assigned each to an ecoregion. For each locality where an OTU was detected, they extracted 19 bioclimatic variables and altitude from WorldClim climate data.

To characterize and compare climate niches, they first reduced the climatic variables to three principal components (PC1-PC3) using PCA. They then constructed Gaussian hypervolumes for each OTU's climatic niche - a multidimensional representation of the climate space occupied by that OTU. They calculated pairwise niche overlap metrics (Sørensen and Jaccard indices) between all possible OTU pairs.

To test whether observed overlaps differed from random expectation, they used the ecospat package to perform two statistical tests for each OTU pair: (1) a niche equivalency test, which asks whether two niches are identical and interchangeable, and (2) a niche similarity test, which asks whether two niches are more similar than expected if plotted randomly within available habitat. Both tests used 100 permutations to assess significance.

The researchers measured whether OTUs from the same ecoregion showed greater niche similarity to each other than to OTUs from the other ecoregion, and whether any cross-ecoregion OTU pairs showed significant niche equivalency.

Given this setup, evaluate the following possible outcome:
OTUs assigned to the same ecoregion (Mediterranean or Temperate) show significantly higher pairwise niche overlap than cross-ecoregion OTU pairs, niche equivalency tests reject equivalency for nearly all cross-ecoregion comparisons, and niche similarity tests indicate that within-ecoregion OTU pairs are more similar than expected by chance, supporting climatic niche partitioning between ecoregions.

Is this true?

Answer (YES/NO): YES